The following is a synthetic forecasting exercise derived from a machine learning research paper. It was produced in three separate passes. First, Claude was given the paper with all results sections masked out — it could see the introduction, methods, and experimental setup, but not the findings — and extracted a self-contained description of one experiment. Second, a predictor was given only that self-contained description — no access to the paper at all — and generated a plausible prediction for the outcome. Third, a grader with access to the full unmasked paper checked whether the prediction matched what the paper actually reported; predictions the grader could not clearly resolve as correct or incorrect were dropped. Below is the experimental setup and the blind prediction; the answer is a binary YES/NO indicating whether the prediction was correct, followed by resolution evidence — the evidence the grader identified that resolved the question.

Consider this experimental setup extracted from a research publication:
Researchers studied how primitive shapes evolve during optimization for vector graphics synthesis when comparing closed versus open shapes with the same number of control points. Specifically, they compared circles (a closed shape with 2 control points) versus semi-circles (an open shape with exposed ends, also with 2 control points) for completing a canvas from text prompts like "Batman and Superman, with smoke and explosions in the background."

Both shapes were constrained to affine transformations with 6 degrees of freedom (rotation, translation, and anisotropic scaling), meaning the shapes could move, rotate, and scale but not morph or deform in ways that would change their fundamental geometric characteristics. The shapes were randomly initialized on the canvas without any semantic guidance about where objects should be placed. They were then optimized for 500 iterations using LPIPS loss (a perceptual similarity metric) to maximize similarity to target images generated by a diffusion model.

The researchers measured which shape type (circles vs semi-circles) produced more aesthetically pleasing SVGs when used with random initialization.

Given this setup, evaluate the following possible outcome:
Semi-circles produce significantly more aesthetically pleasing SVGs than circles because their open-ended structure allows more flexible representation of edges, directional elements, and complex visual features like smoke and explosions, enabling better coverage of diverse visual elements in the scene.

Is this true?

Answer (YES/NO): YES